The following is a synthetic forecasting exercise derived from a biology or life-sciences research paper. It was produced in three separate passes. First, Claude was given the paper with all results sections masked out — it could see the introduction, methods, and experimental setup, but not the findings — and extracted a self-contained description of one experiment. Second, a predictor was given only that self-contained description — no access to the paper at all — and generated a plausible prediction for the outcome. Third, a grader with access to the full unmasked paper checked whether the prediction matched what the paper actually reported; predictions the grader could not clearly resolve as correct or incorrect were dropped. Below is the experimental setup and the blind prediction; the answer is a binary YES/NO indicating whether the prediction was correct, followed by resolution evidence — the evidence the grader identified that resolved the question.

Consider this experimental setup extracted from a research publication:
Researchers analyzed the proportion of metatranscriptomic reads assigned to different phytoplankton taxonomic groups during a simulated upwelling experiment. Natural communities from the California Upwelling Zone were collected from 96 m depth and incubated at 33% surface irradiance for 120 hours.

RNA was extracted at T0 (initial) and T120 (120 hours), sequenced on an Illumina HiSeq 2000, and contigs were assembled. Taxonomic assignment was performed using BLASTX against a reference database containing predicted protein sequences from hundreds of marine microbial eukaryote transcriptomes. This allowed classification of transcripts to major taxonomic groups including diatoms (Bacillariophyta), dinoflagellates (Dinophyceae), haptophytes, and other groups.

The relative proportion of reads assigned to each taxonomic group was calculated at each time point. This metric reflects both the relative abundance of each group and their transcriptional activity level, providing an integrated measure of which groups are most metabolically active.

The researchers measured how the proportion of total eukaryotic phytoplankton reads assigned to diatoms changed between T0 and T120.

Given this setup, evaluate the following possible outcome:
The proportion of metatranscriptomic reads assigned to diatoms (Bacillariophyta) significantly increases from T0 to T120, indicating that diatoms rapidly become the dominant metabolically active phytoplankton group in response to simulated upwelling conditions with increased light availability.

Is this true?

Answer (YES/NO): YES